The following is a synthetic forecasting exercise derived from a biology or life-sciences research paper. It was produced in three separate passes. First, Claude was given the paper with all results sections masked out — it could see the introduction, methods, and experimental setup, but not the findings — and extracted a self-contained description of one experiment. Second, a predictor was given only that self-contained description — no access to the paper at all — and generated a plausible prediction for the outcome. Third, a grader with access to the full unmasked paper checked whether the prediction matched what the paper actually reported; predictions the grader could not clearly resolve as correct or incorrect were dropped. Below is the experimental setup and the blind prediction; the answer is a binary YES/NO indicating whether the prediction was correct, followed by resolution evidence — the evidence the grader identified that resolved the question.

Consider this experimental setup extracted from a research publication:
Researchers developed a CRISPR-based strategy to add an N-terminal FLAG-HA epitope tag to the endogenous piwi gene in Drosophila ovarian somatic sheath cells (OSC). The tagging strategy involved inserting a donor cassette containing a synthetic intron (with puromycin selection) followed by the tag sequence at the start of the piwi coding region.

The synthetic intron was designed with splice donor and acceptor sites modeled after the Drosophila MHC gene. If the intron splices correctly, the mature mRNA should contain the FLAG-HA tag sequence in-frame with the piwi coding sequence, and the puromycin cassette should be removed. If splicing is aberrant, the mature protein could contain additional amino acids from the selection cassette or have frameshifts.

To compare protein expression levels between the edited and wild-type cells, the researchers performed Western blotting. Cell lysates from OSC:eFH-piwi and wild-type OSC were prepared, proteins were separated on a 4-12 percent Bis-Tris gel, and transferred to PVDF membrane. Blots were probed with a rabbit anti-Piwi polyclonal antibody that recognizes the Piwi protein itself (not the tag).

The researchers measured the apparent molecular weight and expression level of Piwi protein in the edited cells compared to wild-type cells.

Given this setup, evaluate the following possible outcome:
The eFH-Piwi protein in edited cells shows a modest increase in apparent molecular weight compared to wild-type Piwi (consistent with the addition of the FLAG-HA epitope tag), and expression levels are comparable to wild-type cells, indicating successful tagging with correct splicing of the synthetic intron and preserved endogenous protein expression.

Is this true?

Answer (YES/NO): YES